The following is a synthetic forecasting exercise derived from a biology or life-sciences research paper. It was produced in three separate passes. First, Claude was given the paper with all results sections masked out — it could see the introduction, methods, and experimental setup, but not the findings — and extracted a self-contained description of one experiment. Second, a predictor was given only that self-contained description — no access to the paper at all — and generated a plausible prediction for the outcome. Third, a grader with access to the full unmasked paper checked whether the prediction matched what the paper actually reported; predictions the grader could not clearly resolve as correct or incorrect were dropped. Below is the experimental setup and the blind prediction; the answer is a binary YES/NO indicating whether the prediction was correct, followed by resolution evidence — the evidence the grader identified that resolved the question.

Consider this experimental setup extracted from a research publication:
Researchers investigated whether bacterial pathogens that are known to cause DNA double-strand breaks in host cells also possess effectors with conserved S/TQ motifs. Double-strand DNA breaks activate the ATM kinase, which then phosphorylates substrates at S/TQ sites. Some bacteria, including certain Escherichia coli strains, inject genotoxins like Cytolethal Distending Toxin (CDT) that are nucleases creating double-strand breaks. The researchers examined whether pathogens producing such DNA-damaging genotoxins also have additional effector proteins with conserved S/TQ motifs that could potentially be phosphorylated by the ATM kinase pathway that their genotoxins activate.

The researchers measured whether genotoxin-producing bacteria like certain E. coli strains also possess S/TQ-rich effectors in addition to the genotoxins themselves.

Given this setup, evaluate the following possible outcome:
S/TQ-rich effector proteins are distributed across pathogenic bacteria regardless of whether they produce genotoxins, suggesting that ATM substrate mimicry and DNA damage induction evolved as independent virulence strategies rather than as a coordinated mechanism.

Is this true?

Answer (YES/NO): YES